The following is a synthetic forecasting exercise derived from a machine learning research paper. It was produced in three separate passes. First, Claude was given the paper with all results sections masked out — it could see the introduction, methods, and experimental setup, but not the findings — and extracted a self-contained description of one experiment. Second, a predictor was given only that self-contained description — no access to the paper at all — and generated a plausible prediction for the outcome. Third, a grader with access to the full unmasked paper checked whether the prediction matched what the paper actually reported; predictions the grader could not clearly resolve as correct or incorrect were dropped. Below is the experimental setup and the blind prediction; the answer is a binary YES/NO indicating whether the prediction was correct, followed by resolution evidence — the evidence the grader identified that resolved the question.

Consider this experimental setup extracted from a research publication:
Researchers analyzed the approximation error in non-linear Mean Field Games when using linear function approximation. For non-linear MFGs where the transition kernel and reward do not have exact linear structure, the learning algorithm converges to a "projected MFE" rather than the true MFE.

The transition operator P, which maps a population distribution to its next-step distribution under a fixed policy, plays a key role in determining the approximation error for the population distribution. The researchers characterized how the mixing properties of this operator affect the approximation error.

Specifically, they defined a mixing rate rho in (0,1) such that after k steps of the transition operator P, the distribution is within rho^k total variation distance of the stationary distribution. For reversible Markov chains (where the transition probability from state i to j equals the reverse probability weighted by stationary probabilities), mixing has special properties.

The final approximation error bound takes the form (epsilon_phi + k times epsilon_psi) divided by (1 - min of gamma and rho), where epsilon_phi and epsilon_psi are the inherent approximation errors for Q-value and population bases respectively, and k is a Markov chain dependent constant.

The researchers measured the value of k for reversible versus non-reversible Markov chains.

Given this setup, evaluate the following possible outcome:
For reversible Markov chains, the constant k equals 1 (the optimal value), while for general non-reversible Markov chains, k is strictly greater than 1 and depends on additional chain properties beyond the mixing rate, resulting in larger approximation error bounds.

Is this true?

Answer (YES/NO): NO